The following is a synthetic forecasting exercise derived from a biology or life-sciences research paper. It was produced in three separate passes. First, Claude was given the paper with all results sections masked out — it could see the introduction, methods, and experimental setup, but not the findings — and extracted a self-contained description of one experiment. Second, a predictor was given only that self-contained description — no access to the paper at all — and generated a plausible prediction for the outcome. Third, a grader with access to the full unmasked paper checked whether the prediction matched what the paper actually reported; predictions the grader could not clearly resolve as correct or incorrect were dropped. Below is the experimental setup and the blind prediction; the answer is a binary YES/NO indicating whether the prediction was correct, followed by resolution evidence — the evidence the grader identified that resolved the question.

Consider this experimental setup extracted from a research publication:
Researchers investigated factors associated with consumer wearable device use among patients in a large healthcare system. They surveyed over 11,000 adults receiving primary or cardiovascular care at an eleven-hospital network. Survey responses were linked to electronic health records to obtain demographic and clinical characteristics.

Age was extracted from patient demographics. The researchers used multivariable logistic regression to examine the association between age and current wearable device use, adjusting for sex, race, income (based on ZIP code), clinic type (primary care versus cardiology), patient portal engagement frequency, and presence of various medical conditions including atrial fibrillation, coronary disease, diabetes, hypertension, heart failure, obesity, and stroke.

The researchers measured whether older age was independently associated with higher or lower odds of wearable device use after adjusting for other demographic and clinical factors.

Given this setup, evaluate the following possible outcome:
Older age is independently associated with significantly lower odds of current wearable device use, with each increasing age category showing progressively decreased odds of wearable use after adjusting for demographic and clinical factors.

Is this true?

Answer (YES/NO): YES